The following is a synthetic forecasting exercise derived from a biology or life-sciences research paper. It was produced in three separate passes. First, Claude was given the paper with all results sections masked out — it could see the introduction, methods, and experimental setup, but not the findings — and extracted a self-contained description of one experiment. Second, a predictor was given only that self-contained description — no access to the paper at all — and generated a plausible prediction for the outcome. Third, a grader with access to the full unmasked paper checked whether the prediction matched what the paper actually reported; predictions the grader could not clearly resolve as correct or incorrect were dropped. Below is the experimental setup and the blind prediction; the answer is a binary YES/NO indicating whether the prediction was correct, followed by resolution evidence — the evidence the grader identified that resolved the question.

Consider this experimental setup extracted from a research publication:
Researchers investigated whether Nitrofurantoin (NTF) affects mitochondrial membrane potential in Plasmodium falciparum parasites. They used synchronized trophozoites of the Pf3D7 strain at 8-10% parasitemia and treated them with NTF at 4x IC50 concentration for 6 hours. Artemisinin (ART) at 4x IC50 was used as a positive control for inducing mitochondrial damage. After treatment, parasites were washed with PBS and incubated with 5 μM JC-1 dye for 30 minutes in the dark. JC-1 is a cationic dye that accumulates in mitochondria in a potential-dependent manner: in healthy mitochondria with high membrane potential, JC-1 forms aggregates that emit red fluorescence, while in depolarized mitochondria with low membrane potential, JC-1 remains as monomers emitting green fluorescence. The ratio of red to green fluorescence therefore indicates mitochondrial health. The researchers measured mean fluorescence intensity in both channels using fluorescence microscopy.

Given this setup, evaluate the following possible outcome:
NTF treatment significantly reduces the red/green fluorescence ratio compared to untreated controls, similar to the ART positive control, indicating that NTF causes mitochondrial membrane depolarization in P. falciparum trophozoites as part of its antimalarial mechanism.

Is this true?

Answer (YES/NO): YES